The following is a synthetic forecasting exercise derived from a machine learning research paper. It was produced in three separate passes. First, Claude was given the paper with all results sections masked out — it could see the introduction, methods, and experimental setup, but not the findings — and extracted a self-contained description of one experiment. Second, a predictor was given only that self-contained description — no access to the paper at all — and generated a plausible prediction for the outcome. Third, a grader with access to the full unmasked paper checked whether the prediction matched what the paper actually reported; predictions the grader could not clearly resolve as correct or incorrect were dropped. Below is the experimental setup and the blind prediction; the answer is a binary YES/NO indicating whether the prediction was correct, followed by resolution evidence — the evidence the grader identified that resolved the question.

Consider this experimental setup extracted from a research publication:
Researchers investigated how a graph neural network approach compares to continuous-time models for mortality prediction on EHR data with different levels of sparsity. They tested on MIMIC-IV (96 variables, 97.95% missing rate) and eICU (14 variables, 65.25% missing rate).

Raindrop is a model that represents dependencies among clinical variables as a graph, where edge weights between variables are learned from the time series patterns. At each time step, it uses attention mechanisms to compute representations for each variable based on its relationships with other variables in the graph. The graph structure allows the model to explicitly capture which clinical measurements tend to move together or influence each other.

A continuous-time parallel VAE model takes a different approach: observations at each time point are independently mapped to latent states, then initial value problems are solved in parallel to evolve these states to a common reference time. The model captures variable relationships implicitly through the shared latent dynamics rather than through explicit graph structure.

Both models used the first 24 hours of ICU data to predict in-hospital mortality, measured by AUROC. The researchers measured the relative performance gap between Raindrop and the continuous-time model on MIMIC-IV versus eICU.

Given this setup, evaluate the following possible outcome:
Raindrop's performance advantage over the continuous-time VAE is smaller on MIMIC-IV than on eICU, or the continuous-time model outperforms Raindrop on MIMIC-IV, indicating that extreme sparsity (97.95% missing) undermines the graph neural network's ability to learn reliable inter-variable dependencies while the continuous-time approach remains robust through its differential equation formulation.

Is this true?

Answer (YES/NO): YES